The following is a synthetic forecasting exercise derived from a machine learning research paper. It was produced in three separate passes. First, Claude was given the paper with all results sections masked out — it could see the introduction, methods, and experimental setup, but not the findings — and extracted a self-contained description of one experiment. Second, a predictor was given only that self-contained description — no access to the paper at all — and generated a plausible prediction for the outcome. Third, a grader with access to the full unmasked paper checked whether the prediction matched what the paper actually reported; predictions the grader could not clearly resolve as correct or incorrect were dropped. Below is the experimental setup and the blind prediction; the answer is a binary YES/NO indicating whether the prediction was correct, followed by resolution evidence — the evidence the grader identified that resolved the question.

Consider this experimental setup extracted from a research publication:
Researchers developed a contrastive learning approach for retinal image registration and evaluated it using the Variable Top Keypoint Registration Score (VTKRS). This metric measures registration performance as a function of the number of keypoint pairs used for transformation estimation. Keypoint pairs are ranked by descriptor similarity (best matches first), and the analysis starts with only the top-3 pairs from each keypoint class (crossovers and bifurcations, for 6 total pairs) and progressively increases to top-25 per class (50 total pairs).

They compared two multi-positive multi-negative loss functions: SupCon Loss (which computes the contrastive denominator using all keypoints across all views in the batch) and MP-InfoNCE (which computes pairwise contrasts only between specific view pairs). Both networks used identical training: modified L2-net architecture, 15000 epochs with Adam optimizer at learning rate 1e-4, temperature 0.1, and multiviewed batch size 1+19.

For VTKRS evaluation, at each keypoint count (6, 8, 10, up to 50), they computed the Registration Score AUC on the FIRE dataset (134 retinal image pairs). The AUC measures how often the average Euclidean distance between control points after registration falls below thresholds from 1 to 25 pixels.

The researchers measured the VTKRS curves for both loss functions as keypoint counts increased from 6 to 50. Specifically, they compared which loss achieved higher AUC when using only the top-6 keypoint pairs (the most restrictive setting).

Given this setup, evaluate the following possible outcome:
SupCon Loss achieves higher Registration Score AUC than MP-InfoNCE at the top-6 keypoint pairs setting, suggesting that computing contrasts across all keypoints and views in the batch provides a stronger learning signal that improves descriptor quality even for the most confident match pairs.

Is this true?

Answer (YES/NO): NO